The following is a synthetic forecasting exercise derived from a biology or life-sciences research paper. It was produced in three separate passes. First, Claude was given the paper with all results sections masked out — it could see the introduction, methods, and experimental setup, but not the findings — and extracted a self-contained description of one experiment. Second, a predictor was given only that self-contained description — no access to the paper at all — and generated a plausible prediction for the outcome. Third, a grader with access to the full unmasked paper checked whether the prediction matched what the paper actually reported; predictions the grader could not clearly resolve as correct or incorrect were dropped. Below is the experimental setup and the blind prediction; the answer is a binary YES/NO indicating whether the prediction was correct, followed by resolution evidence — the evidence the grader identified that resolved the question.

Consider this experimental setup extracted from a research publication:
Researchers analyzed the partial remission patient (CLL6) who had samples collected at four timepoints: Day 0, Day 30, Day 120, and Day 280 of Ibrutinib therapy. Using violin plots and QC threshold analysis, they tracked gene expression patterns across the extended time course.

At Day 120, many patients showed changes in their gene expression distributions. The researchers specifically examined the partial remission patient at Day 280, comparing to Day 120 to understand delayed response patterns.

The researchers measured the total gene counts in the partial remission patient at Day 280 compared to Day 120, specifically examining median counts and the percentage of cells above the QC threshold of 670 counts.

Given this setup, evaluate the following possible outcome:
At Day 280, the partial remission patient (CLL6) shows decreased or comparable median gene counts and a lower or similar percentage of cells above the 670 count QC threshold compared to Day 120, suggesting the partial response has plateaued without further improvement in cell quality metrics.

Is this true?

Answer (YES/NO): NO